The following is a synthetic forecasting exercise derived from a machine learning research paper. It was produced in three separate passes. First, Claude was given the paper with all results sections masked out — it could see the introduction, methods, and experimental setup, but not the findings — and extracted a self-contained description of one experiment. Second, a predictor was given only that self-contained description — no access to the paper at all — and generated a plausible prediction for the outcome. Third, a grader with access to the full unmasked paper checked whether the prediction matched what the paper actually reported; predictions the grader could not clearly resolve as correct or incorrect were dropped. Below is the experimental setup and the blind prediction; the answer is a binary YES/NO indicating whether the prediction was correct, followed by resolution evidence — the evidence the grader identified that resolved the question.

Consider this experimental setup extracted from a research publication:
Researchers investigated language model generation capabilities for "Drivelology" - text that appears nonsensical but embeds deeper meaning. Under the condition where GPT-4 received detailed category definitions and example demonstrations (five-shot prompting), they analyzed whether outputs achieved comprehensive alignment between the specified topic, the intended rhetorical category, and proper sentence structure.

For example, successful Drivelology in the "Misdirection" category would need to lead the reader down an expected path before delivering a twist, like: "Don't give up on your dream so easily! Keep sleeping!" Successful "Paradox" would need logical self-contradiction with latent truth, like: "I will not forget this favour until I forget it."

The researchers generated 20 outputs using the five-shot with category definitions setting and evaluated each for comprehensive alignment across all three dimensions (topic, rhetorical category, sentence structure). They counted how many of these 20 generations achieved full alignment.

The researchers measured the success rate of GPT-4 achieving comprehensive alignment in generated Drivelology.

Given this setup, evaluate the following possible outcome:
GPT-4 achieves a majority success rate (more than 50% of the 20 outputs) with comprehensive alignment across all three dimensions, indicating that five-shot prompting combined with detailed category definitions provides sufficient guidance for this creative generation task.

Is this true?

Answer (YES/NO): NO